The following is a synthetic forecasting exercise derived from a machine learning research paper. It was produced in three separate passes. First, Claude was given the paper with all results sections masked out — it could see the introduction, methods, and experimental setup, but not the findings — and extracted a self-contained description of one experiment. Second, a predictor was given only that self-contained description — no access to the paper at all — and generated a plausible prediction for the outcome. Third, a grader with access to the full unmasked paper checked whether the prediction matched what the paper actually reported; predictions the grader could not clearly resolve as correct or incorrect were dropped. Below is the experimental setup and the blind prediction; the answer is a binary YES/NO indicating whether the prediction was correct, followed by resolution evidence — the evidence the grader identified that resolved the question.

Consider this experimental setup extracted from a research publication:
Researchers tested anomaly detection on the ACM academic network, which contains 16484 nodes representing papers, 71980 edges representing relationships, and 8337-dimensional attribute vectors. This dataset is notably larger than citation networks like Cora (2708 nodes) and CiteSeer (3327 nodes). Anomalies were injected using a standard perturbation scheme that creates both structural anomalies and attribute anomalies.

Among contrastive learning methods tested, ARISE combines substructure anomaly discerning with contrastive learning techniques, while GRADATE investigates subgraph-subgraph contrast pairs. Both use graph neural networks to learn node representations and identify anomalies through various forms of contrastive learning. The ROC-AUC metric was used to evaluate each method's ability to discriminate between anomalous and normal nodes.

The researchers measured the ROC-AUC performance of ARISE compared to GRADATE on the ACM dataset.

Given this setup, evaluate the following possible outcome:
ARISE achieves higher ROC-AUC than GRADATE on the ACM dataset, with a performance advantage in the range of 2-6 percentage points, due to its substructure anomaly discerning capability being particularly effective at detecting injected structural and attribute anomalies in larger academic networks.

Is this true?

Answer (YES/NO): YES